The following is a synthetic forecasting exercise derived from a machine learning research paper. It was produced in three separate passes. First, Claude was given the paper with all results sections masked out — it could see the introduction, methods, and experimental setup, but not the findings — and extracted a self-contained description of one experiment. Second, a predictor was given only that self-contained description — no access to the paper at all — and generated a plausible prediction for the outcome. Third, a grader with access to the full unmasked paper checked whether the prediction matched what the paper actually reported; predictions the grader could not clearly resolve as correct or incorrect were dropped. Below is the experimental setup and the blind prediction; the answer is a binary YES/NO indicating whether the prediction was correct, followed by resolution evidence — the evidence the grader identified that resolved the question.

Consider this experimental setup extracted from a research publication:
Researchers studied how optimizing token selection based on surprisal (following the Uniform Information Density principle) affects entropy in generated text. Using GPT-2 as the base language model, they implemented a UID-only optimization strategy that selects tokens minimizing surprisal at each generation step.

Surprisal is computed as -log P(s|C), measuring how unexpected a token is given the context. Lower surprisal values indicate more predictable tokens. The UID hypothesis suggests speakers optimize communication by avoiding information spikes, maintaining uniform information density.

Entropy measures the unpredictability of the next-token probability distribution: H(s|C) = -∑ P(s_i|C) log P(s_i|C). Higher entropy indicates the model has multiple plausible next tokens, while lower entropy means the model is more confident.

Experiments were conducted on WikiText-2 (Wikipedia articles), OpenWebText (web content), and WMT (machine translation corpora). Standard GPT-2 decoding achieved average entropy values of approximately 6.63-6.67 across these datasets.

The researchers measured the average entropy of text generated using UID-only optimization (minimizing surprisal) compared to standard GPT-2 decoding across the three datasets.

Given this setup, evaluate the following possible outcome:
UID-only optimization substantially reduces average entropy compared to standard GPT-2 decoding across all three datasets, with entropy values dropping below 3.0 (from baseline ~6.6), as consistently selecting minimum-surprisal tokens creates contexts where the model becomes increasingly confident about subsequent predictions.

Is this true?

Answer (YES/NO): NO